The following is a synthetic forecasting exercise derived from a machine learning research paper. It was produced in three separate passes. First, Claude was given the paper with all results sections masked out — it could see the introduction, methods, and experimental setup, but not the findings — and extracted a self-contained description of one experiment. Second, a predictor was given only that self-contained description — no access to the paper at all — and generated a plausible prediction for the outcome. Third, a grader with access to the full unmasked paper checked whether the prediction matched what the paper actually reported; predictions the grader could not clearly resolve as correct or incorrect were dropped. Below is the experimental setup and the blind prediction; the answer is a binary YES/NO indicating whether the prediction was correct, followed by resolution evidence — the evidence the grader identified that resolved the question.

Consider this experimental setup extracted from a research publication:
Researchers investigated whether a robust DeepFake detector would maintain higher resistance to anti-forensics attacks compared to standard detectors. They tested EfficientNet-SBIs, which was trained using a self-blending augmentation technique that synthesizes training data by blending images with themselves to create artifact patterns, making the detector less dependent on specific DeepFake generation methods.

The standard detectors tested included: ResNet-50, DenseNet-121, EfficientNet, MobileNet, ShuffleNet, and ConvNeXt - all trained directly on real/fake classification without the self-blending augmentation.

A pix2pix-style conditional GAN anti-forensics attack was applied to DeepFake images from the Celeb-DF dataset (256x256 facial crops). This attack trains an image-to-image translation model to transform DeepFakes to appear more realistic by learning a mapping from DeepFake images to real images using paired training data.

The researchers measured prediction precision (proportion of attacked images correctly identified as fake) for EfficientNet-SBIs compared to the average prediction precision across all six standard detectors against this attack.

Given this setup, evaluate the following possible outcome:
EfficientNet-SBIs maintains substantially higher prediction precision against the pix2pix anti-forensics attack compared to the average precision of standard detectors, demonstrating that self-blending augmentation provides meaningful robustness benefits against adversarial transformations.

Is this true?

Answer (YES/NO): YES